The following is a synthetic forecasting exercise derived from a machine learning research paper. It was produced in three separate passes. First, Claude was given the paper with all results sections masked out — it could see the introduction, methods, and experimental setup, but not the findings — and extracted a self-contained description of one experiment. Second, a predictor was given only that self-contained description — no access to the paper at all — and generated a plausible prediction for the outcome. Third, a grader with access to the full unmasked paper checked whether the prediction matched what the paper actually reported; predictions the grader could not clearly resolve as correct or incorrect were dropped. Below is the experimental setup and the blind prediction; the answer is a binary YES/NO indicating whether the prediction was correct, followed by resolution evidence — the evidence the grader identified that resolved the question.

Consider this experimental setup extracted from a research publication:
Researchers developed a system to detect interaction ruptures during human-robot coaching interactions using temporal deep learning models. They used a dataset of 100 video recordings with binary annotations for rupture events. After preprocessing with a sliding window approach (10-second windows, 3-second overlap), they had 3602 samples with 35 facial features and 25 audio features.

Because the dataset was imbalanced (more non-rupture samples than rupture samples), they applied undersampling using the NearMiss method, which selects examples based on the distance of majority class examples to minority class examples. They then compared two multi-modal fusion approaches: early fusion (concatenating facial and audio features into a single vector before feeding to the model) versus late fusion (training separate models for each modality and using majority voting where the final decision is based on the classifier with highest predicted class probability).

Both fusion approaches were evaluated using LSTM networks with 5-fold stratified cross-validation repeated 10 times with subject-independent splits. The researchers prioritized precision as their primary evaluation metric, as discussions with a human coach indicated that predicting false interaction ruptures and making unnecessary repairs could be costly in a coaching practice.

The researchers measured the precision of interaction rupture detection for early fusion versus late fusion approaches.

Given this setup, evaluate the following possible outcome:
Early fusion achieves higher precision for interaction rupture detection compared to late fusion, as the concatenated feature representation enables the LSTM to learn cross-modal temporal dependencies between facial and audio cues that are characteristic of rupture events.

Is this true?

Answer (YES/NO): NO